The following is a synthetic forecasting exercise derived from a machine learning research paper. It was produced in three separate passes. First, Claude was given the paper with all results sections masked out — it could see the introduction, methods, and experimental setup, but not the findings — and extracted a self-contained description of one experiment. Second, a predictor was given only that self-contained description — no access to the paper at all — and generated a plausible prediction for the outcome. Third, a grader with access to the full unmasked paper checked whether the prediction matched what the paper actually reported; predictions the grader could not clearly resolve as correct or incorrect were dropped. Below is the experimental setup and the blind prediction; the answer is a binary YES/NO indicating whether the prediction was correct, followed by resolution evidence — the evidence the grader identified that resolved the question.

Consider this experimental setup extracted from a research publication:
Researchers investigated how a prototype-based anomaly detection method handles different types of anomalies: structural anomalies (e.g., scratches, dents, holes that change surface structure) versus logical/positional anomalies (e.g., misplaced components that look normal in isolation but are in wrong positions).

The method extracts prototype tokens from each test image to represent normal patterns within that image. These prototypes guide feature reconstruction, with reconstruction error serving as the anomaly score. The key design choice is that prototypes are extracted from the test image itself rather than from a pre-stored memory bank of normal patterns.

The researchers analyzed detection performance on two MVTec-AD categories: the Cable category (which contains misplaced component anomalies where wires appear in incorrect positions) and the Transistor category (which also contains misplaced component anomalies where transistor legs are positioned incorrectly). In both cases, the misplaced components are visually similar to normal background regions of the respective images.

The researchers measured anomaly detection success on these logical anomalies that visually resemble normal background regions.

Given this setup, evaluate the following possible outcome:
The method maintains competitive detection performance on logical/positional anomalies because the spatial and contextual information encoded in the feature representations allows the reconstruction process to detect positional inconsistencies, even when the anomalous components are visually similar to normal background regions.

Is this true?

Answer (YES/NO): NO